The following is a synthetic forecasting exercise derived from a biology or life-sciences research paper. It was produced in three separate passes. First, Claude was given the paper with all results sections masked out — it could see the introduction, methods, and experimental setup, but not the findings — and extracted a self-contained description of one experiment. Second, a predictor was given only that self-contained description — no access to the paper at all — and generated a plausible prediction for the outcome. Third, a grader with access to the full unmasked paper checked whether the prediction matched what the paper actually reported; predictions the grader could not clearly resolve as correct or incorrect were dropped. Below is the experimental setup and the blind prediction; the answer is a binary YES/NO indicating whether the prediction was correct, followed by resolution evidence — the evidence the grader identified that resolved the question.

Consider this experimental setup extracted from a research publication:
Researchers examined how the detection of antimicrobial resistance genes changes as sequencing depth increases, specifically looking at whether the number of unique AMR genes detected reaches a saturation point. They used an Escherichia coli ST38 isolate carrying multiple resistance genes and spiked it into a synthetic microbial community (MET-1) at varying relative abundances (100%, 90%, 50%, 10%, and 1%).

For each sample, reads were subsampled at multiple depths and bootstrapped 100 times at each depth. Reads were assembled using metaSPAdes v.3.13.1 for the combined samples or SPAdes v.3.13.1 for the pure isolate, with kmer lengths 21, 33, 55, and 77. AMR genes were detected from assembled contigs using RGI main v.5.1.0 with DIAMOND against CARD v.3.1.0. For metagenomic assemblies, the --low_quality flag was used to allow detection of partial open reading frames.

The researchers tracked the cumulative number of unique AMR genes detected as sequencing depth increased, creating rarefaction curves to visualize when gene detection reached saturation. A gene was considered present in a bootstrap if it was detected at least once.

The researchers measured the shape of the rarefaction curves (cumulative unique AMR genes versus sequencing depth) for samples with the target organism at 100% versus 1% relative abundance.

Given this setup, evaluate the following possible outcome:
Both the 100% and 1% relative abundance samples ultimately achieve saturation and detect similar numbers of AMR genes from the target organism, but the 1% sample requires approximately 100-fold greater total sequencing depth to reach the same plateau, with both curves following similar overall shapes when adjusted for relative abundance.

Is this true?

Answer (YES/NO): NO